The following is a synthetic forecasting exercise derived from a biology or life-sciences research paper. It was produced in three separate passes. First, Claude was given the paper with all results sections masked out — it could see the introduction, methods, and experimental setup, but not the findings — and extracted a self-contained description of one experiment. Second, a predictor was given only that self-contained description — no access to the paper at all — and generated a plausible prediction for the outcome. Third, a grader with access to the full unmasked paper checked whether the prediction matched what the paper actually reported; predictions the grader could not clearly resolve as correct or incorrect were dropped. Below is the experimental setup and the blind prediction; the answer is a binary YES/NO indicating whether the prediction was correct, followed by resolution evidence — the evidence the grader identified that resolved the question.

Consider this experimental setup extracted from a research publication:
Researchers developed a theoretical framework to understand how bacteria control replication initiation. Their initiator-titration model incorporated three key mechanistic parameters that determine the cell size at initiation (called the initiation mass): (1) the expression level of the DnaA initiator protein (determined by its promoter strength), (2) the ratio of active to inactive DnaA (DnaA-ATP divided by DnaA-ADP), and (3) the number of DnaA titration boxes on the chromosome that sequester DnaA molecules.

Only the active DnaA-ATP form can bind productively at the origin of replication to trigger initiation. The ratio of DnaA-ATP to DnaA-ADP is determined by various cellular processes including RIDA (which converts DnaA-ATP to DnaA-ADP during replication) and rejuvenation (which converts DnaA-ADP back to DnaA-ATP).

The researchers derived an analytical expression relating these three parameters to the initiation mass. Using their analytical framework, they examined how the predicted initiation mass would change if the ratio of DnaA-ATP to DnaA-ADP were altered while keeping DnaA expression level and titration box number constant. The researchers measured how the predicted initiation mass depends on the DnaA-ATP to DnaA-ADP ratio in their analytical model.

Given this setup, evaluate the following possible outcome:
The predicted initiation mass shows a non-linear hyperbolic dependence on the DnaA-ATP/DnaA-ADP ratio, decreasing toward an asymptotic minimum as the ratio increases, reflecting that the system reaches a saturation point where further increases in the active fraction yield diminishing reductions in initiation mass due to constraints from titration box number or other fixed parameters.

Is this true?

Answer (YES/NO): YES